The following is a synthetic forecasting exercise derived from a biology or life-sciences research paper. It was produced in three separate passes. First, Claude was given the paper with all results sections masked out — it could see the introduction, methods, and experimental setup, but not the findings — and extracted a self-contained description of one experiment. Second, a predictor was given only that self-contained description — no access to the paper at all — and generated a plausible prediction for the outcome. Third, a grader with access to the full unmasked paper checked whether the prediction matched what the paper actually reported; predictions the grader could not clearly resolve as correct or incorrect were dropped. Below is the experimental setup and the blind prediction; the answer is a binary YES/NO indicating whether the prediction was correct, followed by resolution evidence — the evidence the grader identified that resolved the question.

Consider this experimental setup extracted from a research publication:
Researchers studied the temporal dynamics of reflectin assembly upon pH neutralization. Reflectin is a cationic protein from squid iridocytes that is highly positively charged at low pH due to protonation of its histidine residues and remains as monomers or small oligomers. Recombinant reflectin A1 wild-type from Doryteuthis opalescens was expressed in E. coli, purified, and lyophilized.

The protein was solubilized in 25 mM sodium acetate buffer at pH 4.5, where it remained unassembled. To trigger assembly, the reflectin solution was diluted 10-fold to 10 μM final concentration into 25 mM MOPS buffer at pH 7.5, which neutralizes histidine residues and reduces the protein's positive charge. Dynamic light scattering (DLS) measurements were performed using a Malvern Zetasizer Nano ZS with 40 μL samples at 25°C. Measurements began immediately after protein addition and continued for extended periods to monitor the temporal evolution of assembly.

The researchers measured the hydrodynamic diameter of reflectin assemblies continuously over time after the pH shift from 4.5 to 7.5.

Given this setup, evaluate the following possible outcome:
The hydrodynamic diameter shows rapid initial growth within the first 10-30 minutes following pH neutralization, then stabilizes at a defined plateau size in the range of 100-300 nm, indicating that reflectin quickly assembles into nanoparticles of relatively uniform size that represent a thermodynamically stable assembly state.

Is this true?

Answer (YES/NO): NO